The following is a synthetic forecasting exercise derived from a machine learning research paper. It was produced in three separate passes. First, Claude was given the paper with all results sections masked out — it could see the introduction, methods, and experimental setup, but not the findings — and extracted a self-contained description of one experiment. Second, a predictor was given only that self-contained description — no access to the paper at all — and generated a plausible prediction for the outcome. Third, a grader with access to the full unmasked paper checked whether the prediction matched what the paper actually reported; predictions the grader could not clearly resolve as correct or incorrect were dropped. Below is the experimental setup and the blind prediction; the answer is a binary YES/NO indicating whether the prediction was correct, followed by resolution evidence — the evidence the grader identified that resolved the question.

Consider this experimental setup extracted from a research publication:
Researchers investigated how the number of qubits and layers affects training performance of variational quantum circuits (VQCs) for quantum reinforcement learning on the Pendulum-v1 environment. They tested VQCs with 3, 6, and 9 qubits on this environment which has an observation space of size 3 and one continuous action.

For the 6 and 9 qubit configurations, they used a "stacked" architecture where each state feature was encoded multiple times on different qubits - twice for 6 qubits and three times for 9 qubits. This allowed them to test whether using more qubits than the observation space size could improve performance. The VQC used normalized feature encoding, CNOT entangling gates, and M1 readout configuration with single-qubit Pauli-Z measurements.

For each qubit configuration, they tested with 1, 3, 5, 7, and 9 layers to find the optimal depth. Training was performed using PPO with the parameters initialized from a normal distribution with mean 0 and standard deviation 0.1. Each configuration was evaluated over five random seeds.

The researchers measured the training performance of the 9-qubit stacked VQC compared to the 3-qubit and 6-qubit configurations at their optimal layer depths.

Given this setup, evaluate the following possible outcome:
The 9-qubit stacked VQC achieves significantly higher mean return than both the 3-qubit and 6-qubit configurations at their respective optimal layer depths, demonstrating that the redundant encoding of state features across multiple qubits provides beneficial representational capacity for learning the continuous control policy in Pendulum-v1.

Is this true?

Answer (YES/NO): NO